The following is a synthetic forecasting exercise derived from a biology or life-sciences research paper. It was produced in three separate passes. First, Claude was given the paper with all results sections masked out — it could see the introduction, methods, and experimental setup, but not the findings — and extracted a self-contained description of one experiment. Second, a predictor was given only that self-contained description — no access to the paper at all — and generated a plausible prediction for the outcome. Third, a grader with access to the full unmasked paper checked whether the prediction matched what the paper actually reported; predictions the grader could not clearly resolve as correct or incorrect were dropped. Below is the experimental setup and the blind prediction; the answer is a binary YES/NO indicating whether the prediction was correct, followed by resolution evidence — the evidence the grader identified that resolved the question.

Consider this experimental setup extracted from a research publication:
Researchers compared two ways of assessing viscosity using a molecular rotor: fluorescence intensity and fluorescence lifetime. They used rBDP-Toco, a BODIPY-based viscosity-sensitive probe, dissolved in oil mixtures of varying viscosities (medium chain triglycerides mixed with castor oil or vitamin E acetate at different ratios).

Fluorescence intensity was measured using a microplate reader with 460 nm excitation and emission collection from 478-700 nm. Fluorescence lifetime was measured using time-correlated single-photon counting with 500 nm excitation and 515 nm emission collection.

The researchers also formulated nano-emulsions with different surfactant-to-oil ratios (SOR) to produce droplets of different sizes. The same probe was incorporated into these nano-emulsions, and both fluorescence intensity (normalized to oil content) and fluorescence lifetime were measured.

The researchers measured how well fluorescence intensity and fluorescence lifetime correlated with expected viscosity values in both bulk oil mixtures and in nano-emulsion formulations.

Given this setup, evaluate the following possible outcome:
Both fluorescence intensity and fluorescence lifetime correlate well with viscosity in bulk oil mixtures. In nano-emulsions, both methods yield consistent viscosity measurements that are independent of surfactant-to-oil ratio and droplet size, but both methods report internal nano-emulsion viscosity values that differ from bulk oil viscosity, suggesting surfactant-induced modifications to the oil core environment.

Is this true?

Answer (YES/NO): NO